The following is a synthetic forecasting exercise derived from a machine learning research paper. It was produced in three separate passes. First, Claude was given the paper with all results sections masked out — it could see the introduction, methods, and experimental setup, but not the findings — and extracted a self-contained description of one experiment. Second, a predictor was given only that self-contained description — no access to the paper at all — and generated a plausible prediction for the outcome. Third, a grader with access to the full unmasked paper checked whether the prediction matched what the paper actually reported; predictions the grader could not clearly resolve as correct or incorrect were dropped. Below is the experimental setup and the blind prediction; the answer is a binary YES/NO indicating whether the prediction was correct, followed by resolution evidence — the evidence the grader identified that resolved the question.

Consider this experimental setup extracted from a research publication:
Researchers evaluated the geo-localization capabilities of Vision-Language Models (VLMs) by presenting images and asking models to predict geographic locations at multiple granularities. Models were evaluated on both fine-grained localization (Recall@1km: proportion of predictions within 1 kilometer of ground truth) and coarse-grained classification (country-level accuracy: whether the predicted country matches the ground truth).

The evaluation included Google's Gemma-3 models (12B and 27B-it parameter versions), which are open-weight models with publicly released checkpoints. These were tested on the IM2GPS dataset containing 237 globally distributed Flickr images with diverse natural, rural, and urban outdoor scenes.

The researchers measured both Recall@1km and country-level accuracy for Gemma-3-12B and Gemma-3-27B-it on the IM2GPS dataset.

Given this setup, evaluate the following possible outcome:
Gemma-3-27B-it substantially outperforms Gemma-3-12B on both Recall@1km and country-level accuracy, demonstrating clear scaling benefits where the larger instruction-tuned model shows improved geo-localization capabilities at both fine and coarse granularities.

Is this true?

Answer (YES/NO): NO